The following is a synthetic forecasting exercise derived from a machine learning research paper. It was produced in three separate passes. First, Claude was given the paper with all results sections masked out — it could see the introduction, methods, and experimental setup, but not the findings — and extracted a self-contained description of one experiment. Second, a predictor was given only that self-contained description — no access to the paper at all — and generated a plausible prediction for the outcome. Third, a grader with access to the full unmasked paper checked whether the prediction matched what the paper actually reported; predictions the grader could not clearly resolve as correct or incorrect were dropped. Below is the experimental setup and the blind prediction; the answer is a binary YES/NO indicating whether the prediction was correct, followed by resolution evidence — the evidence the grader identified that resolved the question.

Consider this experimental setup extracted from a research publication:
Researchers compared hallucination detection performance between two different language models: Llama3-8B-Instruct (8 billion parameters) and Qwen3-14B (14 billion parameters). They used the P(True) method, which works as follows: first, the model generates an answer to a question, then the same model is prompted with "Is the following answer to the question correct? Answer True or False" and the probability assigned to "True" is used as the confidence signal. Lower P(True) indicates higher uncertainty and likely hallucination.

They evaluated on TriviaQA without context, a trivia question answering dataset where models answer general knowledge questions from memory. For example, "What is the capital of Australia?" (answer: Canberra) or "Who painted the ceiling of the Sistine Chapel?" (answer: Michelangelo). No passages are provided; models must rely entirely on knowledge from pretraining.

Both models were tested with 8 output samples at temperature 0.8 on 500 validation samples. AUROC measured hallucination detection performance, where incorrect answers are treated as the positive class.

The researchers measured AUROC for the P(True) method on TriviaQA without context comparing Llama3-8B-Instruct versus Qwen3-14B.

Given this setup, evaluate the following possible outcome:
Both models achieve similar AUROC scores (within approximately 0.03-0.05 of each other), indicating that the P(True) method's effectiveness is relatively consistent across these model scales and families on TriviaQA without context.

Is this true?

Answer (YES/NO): YES